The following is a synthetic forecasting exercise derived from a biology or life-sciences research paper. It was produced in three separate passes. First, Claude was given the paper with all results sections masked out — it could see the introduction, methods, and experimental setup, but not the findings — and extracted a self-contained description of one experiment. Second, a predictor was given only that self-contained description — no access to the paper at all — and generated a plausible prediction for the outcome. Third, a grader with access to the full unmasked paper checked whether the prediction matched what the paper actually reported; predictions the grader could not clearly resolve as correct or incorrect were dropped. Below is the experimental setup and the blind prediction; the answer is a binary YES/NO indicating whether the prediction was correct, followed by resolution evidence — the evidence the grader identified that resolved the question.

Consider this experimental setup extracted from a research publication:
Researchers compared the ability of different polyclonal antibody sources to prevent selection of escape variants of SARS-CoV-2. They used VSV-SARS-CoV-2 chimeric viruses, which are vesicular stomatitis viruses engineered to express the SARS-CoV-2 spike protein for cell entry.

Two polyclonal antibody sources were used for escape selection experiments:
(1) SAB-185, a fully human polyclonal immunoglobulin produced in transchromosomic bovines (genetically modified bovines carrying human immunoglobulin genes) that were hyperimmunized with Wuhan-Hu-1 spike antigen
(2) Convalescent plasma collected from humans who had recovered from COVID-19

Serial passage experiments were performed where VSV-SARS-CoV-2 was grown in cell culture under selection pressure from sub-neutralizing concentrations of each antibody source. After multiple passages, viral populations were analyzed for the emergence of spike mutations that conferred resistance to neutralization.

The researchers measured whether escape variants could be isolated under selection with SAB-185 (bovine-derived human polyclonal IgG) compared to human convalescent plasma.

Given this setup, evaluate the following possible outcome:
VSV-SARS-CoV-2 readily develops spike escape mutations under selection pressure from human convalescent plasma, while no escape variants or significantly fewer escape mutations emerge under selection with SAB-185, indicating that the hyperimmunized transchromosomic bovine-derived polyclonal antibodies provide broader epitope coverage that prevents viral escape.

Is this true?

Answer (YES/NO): YES